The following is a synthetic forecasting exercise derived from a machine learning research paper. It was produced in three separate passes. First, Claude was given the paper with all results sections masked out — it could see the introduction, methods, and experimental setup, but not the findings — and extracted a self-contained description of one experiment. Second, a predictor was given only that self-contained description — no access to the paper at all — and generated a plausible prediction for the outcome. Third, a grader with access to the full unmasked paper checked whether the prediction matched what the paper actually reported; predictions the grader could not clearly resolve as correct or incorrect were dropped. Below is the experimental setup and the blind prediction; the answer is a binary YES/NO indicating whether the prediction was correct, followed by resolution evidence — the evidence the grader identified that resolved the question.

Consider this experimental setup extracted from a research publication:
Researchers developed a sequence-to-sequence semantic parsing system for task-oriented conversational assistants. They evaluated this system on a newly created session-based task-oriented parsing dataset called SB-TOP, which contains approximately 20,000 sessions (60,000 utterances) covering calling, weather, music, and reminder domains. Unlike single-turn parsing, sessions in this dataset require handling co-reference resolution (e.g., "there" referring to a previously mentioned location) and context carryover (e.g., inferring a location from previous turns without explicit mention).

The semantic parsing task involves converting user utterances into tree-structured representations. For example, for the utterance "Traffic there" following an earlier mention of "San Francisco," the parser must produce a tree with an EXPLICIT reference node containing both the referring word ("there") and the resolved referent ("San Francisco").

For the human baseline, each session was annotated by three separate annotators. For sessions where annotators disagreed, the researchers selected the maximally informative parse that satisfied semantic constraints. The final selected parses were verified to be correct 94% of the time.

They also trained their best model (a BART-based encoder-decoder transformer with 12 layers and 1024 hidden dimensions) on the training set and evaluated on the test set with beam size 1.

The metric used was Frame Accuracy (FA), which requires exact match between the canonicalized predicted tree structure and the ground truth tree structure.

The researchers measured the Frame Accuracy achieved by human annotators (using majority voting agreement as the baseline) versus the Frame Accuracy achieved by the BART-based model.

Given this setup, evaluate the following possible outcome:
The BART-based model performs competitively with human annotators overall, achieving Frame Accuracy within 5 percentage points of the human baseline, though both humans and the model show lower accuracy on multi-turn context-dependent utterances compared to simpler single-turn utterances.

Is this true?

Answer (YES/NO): NO